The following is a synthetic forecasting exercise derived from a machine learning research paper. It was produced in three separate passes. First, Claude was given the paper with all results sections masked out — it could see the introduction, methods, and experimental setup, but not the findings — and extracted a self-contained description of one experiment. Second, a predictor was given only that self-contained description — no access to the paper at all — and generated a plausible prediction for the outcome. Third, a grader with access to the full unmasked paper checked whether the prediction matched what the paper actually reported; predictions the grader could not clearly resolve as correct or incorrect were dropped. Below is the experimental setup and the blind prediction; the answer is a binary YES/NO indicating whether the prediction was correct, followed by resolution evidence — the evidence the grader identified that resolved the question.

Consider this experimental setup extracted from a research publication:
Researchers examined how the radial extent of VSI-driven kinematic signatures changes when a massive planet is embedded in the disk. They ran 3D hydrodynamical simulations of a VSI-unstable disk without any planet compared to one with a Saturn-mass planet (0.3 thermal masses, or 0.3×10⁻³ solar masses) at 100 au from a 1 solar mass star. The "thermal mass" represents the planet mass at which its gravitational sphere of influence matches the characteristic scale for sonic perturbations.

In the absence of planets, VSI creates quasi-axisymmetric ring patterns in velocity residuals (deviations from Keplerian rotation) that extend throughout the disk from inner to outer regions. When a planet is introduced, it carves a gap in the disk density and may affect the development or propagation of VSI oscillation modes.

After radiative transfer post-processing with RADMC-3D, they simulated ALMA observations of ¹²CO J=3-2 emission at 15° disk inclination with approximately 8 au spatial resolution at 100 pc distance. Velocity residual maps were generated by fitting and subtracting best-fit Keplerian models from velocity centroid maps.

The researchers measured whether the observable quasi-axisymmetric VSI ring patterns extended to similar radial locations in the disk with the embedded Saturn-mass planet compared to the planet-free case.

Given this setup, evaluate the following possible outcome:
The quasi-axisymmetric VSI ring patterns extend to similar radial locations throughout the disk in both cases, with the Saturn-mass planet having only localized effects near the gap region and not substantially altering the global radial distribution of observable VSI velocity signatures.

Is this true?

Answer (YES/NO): NO